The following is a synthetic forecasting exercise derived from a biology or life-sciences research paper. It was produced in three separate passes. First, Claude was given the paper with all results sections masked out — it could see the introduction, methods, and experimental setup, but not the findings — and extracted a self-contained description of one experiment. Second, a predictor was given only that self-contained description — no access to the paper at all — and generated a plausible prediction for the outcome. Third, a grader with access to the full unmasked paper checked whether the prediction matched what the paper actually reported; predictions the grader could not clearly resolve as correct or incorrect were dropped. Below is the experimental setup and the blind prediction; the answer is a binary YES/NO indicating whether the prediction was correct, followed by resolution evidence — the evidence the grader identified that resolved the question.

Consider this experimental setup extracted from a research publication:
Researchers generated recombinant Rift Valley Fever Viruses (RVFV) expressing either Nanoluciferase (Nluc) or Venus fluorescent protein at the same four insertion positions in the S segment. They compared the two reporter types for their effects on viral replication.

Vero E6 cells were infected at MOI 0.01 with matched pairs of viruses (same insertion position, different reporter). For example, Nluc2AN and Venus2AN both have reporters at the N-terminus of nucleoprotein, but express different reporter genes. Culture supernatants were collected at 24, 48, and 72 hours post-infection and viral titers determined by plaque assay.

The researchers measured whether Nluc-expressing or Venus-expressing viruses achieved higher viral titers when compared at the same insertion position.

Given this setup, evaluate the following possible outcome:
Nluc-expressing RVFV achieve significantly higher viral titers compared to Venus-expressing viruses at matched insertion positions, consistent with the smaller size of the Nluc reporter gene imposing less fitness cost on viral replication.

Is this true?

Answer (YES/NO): YES